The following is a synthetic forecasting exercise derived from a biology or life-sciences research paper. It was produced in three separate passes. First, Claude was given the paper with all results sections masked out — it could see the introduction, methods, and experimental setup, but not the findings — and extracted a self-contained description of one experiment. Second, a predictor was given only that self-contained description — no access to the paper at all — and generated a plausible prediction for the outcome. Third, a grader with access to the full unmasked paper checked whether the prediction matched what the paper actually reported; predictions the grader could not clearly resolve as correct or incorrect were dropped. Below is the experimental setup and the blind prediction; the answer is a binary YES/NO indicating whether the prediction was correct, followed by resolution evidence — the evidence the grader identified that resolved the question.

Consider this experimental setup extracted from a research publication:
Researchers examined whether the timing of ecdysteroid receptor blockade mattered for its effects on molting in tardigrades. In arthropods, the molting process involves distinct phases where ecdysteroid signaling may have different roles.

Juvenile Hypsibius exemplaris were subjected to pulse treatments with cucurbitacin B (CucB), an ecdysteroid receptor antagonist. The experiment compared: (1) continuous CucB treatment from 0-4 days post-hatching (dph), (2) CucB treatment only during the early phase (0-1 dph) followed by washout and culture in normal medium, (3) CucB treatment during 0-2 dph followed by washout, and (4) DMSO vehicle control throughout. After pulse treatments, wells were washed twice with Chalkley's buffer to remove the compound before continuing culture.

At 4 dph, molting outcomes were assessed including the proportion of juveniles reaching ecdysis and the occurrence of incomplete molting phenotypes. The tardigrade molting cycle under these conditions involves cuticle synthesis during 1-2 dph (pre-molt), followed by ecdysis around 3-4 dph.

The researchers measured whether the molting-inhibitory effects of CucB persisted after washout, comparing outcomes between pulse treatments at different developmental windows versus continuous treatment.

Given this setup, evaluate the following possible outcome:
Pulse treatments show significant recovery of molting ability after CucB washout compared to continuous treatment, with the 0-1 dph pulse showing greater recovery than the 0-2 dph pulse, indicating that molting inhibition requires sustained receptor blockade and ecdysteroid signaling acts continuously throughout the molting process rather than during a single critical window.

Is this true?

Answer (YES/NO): NO